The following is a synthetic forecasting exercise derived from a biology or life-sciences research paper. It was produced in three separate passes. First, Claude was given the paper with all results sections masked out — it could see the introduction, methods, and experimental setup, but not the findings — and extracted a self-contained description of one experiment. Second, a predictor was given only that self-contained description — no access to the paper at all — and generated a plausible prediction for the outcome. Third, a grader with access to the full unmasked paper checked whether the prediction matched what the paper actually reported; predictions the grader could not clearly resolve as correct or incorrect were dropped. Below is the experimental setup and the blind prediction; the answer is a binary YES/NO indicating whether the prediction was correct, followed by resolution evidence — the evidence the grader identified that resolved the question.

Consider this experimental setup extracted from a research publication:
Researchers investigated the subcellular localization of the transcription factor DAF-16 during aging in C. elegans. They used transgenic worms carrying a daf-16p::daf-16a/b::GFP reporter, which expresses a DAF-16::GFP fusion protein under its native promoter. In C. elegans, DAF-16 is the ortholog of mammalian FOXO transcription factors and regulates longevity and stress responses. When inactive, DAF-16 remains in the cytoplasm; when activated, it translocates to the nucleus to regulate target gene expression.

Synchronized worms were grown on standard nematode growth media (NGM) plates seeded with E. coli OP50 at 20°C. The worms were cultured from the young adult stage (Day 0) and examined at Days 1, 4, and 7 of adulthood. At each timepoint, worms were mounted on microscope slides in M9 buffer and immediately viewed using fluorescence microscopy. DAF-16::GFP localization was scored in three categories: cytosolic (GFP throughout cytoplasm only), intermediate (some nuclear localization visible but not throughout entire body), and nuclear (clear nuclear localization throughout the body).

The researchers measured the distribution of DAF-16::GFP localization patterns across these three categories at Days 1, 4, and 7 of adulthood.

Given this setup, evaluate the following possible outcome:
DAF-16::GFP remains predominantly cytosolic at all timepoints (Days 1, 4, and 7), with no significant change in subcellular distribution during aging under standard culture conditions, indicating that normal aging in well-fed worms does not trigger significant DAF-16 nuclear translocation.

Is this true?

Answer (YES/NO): NO